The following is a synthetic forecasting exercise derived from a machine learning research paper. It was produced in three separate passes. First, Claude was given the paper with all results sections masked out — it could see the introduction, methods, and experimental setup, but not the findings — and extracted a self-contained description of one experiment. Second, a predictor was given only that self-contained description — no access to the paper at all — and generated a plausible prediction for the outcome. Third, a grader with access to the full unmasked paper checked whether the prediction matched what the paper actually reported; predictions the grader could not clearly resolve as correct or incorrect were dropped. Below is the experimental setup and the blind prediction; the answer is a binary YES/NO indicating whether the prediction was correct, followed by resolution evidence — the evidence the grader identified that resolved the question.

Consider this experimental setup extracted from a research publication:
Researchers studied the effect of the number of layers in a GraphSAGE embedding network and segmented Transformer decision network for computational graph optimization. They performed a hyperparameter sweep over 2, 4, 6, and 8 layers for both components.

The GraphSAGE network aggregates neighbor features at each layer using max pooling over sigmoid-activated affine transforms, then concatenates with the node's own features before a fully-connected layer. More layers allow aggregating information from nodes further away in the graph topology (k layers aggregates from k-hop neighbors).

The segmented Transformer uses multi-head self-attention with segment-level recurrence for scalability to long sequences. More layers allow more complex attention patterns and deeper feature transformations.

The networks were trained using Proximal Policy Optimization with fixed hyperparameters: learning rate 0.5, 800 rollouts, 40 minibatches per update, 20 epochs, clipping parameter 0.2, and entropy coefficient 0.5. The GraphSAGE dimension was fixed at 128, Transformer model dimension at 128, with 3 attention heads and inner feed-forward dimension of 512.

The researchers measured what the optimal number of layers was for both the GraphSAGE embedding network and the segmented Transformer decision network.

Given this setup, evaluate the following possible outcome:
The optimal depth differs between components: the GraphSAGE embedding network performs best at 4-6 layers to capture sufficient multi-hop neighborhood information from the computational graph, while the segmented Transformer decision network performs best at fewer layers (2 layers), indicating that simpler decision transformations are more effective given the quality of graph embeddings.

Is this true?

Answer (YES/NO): NO